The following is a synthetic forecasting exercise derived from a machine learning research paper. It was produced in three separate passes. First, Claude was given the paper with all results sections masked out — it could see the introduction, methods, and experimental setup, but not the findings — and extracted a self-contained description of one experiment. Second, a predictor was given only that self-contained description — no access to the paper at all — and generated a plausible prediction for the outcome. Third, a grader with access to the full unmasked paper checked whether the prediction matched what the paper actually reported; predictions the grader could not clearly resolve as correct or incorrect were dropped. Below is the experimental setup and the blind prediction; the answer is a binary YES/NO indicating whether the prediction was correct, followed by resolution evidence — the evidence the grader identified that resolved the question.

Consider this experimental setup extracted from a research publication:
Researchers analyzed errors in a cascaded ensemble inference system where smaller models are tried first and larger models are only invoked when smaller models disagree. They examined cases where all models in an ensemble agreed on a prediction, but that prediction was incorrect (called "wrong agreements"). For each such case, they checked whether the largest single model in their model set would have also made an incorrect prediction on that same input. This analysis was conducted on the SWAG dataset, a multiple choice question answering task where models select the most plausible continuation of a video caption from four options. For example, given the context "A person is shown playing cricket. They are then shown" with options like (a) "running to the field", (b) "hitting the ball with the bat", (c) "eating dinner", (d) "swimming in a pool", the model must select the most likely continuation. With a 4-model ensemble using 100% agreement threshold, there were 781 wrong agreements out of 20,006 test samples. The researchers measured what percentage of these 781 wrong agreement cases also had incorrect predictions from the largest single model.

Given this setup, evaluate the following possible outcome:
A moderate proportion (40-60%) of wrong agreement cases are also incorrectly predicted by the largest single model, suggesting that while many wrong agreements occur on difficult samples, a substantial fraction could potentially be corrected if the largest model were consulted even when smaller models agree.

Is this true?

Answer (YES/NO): NO